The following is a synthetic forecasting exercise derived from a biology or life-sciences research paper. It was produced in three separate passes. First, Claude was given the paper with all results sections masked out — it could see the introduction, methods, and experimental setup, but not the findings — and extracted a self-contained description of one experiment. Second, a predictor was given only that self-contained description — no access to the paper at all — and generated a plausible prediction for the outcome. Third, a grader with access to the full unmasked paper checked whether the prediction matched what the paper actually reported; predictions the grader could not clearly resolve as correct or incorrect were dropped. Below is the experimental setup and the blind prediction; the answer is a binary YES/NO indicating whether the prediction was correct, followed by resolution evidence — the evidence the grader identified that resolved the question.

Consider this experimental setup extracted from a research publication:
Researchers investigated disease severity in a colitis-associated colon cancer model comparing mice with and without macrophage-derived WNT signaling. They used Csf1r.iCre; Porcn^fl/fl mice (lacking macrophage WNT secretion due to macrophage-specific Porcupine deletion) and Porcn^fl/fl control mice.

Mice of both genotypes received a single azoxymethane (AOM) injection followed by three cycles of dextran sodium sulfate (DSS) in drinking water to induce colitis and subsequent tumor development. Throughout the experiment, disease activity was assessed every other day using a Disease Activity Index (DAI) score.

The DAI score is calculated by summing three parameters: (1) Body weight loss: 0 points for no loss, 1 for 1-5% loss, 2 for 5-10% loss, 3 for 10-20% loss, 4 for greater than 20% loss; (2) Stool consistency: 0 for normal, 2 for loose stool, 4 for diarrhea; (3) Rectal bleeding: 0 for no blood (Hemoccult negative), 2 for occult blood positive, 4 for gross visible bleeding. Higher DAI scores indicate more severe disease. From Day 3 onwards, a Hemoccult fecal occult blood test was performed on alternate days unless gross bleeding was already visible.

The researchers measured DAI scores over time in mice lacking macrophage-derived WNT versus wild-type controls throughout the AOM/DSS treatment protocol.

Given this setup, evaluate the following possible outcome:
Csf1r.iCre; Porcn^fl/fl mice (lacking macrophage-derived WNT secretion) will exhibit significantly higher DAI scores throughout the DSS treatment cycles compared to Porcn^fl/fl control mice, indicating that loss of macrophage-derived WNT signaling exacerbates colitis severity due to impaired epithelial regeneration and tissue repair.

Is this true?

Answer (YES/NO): YES